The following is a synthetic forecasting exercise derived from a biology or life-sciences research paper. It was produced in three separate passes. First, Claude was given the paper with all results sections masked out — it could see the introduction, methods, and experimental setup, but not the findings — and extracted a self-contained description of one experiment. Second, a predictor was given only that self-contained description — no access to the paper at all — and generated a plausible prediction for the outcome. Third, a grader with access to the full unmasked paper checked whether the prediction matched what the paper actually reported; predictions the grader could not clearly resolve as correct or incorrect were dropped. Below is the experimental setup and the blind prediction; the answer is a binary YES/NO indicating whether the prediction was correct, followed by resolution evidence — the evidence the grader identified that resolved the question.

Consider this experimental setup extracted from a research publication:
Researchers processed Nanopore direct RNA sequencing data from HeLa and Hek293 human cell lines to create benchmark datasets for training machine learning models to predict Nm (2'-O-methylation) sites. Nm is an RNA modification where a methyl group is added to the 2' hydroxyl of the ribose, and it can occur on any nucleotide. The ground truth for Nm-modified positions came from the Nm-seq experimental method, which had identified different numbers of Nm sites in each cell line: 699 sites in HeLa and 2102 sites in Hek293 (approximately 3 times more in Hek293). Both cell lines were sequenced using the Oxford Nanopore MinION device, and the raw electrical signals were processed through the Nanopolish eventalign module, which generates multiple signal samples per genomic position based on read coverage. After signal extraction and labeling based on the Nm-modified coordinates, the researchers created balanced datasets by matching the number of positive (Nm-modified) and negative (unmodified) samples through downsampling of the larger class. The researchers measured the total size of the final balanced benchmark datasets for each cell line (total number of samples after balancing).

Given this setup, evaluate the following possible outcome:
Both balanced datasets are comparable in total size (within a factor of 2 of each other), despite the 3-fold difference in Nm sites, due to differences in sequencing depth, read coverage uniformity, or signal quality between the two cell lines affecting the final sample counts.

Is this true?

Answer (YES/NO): NO